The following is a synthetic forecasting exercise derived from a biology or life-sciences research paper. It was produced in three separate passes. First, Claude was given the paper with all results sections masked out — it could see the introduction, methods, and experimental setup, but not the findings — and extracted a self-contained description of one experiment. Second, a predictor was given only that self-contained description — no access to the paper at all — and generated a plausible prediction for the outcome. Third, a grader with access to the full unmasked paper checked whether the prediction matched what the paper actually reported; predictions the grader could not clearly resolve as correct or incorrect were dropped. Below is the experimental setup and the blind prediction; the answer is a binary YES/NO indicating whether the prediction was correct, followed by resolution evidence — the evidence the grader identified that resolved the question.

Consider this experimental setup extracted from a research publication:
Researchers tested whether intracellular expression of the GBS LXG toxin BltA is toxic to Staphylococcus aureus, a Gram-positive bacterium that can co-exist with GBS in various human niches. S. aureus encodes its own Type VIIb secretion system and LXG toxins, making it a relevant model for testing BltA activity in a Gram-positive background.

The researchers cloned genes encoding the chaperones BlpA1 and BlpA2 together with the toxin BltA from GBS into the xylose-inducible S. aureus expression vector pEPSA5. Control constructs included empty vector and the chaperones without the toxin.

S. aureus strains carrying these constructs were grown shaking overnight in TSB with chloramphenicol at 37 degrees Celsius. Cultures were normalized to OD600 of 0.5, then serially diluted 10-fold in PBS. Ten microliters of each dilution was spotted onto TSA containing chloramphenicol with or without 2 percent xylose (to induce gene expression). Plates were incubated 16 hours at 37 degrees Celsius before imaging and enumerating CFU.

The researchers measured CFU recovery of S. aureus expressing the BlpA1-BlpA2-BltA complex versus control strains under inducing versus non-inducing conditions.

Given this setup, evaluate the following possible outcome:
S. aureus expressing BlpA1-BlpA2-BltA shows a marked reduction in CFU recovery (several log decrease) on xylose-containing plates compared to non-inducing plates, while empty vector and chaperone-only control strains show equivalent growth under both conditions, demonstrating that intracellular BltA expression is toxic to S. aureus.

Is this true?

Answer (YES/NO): NO